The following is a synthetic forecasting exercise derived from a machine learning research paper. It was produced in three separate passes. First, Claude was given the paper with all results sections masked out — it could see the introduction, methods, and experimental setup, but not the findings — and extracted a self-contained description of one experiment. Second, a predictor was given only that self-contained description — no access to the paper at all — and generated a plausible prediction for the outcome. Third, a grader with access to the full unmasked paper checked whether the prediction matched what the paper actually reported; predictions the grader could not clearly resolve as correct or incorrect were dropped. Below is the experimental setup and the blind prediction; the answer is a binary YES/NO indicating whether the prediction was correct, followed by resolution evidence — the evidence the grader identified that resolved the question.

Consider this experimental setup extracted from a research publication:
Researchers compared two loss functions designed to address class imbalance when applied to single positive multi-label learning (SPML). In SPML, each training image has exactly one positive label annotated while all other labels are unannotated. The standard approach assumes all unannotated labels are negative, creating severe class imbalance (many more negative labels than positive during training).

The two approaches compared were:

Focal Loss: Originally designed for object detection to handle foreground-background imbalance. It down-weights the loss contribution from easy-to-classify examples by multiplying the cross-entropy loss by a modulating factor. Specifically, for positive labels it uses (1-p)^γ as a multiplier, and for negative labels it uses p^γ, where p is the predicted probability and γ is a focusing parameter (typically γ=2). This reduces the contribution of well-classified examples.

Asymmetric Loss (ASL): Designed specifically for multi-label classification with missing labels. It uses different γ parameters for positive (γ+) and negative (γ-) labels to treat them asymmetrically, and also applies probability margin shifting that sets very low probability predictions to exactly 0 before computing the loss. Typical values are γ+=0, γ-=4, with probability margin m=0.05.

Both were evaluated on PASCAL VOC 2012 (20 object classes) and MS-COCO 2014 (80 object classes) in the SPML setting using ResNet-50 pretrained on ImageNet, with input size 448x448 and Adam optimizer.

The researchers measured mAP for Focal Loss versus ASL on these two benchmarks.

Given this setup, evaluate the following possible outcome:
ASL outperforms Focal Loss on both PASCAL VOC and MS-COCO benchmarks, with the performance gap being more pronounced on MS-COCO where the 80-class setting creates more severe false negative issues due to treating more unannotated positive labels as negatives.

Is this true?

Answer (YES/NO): NO